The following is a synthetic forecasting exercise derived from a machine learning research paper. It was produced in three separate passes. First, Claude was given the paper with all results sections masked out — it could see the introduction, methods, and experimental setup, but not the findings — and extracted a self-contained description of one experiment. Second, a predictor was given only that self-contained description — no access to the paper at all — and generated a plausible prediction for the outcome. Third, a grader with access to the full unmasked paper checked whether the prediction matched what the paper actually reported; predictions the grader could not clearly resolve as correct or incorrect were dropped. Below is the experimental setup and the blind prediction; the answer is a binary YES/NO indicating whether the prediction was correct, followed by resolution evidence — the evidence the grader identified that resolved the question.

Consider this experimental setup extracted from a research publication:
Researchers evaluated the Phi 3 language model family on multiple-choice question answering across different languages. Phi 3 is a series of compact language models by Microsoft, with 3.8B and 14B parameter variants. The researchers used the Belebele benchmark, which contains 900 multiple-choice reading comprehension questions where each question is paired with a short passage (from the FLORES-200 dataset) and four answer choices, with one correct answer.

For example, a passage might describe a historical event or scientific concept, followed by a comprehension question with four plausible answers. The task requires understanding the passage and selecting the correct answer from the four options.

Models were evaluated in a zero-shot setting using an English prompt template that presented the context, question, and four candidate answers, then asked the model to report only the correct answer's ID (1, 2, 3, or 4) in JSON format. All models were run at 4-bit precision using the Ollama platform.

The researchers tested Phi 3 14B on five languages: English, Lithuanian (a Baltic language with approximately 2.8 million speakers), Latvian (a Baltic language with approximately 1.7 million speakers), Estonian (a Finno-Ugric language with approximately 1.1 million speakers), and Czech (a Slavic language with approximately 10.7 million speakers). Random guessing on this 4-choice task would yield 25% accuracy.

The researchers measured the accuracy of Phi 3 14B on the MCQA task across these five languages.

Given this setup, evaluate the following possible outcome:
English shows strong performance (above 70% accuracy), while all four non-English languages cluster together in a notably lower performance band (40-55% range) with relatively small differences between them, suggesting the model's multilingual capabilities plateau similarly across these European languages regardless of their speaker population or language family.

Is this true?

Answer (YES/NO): NO